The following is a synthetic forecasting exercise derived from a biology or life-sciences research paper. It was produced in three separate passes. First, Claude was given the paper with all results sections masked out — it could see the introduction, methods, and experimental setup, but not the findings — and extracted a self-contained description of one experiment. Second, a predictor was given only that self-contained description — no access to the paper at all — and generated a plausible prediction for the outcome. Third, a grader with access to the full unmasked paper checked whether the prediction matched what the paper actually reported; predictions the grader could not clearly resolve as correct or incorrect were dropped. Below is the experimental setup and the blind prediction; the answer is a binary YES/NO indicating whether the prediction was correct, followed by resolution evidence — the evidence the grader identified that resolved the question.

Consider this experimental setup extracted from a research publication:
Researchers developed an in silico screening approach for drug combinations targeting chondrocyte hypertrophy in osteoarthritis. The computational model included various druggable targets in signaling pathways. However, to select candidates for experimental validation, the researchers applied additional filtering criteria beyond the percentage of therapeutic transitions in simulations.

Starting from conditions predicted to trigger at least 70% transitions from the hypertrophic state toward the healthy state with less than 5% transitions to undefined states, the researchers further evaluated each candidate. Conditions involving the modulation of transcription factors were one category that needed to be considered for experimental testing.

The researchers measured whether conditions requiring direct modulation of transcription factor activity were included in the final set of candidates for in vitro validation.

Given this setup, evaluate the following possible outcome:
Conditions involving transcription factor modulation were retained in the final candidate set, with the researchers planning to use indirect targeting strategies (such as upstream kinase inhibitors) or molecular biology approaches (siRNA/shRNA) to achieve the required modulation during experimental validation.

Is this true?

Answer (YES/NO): NO